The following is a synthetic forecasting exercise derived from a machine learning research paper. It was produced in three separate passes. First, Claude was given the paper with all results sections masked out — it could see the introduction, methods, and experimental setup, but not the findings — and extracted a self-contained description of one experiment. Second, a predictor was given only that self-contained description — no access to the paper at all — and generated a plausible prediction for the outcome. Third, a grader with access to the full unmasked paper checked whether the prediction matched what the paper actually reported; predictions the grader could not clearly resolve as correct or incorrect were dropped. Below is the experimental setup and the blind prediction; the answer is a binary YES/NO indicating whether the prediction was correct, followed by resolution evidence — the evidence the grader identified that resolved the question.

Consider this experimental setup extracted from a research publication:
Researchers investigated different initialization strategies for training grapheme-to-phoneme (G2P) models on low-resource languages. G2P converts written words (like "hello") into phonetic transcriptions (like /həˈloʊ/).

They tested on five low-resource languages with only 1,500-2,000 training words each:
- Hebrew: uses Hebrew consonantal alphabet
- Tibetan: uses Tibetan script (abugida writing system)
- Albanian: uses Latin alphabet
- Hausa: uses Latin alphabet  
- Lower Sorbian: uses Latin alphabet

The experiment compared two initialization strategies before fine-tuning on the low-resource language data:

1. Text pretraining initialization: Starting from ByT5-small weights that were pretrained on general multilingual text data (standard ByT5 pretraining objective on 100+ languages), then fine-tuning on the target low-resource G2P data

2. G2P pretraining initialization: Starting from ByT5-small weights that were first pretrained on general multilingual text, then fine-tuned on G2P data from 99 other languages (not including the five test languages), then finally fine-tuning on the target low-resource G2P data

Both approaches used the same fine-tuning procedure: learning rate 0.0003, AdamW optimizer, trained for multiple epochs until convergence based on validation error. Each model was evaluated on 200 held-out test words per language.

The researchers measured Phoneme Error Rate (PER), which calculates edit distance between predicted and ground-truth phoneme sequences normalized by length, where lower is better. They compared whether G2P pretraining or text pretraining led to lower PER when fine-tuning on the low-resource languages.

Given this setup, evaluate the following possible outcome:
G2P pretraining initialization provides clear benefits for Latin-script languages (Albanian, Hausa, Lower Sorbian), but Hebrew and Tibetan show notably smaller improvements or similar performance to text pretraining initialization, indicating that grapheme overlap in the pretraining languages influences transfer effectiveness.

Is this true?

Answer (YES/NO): NO